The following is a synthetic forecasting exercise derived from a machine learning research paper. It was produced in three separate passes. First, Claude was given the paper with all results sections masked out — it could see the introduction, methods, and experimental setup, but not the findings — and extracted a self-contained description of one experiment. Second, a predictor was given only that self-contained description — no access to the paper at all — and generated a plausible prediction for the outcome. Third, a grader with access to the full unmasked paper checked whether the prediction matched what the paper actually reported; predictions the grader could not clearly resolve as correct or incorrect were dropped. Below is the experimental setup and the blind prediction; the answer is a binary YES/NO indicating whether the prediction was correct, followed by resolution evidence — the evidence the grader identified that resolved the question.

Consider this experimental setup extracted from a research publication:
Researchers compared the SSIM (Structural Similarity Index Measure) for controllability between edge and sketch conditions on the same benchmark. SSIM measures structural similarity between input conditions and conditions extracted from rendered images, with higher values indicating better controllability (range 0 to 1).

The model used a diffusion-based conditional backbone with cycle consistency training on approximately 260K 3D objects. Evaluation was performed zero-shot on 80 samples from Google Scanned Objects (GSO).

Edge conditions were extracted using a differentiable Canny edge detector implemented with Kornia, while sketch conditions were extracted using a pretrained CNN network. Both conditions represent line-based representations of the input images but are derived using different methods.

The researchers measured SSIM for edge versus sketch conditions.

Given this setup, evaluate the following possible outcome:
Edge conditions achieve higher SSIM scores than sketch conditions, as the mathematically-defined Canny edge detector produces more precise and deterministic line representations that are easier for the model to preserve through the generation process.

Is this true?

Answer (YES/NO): NO